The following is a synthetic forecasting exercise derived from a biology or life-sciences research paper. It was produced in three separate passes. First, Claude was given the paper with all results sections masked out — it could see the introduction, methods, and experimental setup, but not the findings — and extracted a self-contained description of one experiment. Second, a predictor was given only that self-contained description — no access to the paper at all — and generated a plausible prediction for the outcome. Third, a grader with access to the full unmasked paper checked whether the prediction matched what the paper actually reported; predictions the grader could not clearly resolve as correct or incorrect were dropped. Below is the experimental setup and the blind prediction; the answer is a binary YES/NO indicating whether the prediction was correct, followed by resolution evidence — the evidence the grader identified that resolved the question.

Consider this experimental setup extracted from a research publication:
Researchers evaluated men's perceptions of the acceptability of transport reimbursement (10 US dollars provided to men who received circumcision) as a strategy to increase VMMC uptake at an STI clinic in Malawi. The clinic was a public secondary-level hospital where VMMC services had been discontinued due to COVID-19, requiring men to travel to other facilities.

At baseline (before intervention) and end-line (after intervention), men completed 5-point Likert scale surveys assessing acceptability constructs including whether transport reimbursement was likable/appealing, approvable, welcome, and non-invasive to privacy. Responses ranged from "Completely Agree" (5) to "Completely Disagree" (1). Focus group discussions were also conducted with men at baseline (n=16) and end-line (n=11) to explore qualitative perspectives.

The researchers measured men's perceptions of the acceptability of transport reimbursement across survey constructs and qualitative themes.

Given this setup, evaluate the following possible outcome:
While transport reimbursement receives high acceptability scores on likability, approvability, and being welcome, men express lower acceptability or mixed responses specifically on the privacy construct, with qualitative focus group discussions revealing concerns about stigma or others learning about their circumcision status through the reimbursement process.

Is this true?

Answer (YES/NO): NO